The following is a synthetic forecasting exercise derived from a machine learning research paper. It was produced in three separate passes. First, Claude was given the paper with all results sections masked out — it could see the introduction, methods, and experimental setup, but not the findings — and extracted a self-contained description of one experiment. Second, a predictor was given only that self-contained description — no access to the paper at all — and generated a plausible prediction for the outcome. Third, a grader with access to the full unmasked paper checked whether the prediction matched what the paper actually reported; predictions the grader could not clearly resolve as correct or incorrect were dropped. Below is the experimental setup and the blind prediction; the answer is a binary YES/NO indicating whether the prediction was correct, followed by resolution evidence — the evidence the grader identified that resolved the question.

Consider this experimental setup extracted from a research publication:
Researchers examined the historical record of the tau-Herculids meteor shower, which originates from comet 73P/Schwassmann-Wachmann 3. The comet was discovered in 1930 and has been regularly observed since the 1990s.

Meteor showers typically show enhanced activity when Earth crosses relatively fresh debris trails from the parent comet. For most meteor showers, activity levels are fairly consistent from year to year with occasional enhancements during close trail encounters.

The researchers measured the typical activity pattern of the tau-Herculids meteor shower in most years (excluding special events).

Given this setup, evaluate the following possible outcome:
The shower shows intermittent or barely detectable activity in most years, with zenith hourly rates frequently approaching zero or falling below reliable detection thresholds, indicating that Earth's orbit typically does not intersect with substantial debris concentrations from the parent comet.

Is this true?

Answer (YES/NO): YES